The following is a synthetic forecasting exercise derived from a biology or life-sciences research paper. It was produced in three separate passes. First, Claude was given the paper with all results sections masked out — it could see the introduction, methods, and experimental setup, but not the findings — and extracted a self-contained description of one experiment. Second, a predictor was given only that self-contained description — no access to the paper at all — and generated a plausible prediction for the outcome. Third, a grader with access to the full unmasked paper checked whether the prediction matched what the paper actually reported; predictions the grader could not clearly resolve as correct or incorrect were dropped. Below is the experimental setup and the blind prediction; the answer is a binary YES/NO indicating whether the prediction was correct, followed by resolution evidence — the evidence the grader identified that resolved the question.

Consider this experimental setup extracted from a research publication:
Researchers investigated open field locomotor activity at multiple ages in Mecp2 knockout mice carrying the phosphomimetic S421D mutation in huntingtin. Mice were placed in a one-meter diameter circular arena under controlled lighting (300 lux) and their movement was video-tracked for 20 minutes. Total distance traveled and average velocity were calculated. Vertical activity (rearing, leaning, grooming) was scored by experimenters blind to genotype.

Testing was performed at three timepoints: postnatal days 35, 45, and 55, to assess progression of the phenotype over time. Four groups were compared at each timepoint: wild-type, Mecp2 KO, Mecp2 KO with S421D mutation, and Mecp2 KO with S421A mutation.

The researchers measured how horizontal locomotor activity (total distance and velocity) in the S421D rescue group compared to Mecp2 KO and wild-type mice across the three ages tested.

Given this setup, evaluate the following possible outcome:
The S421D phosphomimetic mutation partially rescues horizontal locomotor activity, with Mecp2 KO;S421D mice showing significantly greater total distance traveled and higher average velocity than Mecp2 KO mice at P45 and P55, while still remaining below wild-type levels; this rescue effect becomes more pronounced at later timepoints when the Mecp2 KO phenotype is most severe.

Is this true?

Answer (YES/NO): NO